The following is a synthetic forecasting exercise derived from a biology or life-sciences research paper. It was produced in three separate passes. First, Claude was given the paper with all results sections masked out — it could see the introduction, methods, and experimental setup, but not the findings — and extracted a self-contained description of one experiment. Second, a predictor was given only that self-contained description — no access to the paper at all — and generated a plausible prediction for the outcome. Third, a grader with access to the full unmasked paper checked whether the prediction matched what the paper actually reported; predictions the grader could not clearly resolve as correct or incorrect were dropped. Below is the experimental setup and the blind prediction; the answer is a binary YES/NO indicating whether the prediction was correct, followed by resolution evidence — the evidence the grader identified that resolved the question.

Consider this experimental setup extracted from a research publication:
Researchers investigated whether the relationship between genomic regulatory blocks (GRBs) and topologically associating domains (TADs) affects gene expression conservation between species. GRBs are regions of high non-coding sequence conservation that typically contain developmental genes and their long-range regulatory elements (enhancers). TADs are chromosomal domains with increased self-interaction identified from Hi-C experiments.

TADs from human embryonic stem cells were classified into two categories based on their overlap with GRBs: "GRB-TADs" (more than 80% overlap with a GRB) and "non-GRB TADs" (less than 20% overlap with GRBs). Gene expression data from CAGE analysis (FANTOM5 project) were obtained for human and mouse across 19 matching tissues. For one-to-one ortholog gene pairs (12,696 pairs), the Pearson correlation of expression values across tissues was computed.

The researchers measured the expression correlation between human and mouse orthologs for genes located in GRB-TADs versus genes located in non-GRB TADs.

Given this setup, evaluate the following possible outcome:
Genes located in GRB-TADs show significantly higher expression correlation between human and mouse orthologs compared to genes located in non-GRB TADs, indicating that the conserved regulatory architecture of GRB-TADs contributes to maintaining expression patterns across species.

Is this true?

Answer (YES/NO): NO